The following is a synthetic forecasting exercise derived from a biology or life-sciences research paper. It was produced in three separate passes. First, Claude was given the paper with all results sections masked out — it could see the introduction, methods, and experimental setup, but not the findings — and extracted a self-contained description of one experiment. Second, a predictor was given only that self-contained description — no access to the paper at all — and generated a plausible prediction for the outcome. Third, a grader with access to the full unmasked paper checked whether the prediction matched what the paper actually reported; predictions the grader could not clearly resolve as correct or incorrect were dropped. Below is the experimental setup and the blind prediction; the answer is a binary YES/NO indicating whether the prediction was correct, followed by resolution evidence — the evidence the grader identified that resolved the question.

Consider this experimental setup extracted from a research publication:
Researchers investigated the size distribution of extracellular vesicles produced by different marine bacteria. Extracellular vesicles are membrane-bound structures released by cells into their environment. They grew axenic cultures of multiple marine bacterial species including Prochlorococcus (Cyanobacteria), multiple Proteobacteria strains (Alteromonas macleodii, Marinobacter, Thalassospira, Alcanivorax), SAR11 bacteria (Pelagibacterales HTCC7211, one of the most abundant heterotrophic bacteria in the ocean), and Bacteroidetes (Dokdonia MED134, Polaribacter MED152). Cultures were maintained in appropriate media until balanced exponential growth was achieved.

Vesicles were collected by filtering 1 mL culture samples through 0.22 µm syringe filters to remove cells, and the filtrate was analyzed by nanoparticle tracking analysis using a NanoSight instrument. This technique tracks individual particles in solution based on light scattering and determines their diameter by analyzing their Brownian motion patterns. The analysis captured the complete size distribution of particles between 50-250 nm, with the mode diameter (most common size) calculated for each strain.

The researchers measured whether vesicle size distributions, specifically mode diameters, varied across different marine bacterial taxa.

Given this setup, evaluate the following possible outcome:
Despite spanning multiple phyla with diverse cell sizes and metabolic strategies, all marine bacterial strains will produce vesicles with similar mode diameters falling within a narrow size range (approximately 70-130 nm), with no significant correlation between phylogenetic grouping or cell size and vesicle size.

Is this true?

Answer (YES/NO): NO